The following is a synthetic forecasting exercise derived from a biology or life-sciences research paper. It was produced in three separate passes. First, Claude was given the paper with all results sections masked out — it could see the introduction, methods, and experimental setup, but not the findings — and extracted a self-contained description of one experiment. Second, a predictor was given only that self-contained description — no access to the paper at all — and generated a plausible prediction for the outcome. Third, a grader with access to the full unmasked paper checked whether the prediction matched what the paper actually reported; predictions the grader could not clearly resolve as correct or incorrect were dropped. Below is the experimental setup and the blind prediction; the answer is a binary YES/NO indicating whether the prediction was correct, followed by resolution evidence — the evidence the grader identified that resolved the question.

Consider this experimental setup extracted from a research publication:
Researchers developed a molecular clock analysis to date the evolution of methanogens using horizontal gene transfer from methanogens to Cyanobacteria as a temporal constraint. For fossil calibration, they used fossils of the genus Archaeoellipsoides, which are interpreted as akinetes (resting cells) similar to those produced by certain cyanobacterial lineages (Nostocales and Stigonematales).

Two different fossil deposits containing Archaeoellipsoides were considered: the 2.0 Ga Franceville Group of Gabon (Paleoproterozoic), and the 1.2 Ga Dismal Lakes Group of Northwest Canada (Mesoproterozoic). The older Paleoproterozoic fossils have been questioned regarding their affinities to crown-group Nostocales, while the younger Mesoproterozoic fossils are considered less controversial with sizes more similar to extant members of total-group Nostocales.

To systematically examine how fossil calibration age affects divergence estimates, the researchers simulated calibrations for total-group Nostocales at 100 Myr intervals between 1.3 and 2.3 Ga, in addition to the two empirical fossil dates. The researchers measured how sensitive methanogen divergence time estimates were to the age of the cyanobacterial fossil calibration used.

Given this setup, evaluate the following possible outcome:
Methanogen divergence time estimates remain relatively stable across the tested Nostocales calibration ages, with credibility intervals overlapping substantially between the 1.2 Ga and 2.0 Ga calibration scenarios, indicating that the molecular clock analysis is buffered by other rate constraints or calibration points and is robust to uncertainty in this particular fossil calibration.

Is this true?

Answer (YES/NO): YES